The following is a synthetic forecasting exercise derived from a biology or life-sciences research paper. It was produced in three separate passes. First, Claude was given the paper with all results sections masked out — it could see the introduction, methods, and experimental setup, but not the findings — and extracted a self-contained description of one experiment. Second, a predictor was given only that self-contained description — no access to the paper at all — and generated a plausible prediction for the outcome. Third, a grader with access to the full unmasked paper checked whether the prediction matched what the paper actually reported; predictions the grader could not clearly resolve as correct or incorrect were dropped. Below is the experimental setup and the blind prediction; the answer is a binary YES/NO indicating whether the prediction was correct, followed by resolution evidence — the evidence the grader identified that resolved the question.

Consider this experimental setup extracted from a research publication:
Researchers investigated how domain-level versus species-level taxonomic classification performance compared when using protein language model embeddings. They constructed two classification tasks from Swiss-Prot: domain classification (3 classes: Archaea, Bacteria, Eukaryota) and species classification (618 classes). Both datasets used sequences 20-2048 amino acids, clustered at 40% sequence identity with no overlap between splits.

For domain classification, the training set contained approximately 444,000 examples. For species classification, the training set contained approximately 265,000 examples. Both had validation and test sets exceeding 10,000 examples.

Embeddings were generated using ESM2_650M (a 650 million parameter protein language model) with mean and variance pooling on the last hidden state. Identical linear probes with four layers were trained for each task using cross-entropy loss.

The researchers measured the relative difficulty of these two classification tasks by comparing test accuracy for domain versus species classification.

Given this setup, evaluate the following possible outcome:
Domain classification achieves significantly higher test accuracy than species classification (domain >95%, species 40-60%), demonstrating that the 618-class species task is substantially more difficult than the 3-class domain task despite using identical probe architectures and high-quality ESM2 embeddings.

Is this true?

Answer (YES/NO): NO